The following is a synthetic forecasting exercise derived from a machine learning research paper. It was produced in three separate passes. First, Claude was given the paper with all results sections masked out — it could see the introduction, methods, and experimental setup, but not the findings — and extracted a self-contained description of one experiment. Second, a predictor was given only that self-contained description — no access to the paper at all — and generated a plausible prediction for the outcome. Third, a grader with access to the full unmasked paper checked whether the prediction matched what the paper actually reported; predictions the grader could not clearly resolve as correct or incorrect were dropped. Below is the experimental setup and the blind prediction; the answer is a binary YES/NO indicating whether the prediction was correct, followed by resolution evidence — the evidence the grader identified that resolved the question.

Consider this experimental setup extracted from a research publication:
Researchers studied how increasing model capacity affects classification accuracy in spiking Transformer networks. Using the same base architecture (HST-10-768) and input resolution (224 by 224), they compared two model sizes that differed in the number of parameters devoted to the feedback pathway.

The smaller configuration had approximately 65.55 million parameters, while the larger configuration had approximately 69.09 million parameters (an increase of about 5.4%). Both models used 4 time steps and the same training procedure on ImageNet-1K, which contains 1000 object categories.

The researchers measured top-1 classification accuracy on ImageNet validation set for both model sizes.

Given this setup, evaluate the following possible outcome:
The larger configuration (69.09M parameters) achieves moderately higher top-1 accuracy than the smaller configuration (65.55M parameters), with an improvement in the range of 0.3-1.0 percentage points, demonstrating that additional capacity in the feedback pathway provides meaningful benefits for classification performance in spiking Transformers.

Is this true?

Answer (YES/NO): NO